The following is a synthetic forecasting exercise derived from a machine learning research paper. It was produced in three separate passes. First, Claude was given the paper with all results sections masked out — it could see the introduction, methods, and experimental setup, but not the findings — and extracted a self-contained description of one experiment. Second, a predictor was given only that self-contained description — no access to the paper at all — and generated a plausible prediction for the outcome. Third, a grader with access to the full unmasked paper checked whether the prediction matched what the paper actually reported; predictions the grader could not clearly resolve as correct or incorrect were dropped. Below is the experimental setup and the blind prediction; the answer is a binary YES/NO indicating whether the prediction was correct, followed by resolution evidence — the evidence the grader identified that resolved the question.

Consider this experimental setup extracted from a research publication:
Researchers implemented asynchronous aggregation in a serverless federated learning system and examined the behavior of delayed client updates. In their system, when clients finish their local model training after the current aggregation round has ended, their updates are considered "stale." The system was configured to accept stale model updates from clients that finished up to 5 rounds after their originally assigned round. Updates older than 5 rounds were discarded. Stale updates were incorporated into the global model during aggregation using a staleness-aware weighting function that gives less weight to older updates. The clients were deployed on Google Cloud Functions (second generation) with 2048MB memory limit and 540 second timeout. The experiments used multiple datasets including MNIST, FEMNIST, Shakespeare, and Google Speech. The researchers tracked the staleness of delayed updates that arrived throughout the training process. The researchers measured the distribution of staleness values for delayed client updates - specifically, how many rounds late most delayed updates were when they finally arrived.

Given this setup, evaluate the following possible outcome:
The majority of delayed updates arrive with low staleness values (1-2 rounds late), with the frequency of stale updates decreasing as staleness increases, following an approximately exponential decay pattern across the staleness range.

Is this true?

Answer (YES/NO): YES